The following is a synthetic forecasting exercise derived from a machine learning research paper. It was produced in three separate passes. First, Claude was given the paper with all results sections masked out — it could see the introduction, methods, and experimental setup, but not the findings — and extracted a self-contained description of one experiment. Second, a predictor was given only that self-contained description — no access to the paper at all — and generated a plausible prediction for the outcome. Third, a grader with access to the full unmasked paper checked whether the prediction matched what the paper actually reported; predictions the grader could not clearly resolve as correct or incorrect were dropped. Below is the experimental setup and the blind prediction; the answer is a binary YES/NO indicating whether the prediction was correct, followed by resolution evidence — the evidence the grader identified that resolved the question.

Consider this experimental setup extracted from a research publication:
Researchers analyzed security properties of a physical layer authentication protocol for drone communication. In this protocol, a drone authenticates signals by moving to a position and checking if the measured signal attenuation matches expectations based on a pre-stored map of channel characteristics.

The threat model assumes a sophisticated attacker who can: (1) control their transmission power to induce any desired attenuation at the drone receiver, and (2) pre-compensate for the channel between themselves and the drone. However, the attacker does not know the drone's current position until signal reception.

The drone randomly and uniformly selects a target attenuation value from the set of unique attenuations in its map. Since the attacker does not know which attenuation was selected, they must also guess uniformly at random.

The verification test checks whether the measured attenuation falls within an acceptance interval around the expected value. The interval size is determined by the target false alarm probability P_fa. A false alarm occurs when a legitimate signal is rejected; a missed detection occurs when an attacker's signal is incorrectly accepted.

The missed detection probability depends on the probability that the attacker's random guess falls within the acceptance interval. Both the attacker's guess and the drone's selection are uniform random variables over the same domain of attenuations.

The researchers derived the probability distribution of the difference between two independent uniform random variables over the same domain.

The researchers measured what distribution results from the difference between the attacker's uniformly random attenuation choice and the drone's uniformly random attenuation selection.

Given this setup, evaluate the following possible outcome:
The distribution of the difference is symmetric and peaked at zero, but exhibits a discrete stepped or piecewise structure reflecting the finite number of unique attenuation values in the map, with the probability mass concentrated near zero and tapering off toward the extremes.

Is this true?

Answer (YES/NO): NO